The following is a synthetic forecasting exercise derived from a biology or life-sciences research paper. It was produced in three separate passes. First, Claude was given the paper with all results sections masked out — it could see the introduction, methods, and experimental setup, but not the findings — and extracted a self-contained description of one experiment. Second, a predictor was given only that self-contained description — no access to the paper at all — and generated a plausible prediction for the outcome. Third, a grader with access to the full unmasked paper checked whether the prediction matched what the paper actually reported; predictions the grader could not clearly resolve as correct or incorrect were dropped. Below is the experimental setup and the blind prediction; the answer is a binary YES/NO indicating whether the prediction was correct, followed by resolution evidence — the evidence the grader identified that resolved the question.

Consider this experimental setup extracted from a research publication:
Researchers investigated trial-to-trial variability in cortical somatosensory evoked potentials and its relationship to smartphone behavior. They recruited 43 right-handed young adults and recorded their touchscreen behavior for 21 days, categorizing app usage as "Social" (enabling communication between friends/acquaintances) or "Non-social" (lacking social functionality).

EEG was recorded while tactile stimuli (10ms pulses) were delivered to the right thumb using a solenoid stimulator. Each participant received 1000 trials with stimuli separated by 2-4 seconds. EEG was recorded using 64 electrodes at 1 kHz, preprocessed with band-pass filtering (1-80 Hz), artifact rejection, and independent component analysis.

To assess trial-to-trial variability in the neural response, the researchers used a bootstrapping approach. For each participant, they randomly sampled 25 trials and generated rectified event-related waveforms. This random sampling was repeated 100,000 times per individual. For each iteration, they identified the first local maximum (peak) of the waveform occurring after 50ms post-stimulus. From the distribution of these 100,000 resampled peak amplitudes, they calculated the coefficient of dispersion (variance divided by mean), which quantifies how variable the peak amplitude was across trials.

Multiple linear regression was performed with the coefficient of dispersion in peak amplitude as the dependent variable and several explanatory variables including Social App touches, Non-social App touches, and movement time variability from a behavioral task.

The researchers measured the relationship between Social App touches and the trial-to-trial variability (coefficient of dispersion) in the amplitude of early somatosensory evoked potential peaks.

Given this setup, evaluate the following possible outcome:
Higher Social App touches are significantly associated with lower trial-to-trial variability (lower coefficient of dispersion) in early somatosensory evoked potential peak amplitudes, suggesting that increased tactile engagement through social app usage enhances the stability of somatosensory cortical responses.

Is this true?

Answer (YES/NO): NO